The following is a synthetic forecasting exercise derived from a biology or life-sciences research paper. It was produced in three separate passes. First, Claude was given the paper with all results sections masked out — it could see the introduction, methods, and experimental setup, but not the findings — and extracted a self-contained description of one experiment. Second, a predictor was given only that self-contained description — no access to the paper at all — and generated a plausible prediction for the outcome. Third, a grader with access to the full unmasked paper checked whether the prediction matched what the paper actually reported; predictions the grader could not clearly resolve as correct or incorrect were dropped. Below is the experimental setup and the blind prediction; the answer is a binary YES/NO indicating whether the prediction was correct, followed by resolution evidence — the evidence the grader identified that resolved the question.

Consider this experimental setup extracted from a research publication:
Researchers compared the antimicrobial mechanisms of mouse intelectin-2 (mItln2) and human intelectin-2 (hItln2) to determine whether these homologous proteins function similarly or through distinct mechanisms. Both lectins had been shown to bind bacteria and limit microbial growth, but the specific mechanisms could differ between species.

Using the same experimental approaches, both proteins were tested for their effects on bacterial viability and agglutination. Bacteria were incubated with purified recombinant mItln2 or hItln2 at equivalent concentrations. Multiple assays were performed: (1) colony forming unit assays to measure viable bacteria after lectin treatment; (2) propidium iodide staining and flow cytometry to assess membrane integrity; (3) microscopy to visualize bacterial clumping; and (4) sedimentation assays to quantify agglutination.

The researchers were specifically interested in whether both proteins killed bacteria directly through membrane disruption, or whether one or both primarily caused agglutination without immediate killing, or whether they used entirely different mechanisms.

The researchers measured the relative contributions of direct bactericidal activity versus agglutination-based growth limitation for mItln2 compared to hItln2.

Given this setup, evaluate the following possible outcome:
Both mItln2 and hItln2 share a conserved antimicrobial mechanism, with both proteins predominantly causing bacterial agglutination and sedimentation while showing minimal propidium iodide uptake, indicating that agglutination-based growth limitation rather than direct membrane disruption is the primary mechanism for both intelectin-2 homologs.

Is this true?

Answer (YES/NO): NO